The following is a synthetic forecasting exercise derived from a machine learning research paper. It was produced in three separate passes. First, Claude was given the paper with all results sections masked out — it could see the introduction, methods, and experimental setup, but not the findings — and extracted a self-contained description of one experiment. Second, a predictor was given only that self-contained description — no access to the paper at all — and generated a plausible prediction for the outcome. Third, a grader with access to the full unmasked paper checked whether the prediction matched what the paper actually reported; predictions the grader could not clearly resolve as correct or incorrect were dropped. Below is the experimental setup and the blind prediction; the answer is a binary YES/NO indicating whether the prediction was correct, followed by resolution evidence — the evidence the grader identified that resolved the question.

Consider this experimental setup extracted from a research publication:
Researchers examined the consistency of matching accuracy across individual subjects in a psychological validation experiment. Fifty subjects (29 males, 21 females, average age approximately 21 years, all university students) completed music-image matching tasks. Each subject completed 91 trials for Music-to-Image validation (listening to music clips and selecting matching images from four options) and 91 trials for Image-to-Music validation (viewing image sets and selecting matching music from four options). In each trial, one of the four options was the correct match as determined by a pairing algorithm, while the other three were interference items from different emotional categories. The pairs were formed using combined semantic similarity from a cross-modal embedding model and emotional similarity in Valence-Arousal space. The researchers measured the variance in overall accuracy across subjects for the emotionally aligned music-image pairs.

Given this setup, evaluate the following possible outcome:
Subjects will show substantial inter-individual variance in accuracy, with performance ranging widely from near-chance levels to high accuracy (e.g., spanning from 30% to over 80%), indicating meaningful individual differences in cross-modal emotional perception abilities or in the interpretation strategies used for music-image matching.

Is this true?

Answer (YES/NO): NO